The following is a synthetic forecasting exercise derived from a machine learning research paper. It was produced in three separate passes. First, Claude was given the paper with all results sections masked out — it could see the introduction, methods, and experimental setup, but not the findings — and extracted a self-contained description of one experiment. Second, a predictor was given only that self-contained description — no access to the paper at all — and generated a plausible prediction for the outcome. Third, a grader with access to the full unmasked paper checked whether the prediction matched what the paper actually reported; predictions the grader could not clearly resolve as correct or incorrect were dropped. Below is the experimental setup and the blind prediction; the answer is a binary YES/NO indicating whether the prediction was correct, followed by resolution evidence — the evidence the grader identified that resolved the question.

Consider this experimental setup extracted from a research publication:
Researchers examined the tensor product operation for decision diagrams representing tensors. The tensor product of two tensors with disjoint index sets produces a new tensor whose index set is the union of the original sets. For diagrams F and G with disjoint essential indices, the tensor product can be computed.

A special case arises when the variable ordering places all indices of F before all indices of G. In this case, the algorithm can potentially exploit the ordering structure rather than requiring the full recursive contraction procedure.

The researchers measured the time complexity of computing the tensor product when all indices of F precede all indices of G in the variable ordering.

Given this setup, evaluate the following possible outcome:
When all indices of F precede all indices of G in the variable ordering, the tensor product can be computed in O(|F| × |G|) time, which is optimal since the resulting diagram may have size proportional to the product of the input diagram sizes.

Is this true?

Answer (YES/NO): NO